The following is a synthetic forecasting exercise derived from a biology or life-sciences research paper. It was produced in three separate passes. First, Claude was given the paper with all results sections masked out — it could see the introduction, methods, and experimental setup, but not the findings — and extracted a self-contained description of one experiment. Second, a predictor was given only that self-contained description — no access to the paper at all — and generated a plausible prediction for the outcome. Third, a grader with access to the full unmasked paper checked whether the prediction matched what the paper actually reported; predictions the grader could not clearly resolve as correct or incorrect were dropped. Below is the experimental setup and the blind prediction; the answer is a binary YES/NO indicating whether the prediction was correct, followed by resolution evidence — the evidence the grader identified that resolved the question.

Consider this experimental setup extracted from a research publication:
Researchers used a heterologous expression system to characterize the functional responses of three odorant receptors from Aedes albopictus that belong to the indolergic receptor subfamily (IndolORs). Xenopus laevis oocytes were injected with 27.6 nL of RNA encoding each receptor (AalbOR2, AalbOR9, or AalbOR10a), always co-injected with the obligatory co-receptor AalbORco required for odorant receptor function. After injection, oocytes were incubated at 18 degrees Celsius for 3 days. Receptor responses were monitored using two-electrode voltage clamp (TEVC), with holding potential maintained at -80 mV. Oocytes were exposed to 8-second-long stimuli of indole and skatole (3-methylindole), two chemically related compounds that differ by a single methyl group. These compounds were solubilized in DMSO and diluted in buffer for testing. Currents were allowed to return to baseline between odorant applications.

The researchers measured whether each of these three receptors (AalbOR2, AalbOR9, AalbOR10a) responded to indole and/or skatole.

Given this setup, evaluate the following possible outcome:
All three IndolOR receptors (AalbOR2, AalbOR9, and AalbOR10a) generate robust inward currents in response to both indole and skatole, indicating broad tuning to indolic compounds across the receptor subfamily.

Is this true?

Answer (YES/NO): YES